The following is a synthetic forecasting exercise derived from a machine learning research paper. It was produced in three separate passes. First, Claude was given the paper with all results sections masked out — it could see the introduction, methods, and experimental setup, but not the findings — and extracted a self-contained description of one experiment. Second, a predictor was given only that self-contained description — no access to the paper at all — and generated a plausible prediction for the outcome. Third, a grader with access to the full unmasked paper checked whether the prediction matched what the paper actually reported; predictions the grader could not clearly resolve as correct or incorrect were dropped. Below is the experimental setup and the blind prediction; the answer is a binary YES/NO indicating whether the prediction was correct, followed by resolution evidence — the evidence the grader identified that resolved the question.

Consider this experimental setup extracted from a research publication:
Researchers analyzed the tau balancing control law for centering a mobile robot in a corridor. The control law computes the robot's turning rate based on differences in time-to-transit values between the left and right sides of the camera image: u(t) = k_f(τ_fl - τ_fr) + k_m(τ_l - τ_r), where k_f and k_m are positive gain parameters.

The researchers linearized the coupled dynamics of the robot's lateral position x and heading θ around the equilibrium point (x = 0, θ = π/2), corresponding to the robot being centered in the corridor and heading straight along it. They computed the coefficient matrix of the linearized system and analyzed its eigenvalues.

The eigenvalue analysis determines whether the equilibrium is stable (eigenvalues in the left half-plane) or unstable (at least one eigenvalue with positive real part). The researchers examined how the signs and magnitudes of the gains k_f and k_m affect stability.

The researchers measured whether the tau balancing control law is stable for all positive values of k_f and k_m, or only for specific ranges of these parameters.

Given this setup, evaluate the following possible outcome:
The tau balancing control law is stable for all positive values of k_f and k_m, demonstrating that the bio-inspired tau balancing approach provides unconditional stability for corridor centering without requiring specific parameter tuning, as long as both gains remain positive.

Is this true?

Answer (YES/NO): YES